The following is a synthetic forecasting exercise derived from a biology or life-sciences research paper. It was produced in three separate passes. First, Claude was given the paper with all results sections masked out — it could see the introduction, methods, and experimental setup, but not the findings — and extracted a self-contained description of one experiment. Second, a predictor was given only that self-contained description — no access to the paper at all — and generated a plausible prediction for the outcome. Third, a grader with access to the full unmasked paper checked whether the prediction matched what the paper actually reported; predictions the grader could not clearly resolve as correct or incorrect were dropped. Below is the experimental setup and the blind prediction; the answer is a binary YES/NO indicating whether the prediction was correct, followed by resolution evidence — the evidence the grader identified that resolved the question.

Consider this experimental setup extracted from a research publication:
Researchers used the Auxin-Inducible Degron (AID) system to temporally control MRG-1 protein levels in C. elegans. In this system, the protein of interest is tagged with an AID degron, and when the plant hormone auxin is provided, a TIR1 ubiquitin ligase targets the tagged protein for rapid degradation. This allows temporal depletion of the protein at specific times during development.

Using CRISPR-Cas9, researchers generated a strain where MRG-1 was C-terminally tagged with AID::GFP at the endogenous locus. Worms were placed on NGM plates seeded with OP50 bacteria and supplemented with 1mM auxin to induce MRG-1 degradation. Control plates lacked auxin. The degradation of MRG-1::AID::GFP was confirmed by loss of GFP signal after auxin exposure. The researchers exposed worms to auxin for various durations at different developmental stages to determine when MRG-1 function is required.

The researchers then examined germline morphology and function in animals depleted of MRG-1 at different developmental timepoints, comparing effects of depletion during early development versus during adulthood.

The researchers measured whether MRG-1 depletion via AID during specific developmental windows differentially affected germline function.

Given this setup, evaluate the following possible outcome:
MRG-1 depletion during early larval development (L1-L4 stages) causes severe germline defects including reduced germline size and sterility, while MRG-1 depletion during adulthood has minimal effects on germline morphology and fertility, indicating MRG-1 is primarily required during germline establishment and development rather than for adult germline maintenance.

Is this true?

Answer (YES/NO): YES